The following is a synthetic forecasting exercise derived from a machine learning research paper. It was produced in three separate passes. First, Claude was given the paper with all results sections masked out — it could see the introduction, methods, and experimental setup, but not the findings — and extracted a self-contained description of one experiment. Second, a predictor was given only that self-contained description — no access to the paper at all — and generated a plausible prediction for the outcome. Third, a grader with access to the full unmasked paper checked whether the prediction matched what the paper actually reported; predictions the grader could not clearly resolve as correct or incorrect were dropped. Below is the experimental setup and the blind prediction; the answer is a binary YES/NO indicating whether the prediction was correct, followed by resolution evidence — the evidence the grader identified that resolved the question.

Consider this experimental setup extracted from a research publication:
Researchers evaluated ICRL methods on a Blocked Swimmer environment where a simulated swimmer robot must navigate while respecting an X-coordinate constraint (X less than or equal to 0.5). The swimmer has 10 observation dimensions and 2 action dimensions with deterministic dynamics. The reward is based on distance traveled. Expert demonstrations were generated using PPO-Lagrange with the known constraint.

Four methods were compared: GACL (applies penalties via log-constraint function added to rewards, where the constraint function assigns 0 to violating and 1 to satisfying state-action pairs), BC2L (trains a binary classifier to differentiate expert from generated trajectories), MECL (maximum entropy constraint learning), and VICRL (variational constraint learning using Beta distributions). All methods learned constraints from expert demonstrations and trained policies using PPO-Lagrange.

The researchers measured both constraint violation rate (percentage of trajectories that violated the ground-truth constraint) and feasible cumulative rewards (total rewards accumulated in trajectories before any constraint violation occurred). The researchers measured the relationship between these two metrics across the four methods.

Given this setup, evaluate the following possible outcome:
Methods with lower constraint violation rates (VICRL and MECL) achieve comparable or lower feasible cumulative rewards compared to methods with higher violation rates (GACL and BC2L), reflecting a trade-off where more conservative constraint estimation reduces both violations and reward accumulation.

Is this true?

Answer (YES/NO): NO